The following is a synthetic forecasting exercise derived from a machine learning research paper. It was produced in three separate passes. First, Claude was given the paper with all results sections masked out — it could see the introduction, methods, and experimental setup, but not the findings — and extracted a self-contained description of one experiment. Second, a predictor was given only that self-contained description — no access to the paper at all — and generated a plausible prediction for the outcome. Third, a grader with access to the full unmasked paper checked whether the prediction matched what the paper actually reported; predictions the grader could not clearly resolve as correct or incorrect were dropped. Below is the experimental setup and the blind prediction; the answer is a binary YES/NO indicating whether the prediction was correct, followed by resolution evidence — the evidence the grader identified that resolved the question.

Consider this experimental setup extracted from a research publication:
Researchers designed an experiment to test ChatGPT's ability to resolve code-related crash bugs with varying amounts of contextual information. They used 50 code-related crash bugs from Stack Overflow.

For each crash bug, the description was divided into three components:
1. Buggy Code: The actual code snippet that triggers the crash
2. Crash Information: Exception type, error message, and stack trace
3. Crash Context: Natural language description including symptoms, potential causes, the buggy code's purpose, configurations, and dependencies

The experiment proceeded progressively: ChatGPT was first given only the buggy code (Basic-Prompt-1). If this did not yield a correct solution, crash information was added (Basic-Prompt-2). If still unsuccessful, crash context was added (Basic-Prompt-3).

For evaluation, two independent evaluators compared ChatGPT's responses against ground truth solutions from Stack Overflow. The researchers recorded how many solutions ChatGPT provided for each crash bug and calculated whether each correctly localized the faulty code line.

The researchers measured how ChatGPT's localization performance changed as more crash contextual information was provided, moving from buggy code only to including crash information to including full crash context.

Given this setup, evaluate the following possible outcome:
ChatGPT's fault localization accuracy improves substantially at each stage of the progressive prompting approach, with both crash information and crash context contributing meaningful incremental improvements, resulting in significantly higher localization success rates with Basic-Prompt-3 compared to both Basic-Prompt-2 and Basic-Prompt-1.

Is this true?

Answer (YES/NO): YES